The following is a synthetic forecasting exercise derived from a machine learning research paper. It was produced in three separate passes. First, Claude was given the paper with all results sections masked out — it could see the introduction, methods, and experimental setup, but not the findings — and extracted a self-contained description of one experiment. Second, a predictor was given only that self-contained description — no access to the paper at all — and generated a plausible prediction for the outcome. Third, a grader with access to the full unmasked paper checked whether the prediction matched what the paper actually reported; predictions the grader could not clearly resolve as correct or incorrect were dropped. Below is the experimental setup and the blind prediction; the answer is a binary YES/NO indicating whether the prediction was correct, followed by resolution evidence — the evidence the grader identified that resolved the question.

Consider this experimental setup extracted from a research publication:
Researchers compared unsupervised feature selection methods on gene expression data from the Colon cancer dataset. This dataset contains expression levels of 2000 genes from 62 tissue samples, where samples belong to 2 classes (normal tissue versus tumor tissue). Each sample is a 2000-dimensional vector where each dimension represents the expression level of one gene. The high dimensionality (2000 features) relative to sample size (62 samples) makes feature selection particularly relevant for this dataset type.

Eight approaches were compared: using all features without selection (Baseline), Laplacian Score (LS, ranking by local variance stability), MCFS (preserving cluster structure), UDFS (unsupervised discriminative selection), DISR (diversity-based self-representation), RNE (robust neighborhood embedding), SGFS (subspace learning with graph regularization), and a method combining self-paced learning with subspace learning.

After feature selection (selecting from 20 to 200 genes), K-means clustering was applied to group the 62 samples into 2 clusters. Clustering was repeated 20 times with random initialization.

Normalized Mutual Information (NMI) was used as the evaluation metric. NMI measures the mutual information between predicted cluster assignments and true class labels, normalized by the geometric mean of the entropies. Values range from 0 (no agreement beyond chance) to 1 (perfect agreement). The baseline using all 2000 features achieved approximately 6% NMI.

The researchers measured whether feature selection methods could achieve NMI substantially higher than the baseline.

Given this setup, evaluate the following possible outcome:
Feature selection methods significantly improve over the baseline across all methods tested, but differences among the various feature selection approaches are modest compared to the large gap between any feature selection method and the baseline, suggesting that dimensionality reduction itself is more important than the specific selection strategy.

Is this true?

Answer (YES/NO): NO